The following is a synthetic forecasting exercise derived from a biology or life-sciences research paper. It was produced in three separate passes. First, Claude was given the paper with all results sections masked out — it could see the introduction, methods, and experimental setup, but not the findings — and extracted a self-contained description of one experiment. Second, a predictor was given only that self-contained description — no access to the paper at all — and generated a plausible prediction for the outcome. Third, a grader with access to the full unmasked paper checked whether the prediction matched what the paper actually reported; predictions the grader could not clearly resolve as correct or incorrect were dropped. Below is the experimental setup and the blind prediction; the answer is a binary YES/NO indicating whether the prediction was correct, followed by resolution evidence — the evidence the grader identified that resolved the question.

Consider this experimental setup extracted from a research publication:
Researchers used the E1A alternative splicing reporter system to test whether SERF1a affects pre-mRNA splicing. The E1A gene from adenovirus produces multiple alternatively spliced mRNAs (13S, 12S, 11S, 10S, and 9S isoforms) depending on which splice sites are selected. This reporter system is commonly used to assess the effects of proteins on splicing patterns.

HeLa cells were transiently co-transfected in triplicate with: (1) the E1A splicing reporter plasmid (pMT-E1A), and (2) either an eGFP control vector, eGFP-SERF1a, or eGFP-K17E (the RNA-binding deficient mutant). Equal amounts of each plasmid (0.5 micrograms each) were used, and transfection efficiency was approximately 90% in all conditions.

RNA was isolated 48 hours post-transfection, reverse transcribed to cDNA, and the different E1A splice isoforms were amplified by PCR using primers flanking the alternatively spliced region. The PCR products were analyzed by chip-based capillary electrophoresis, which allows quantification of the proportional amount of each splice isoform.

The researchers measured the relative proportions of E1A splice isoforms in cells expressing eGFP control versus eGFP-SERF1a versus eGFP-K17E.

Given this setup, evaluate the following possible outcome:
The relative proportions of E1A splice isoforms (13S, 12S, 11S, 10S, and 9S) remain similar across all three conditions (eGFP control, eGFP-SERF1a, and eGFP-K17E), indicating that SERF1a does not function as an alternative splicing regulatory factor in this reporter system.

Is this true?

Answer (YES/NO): NO